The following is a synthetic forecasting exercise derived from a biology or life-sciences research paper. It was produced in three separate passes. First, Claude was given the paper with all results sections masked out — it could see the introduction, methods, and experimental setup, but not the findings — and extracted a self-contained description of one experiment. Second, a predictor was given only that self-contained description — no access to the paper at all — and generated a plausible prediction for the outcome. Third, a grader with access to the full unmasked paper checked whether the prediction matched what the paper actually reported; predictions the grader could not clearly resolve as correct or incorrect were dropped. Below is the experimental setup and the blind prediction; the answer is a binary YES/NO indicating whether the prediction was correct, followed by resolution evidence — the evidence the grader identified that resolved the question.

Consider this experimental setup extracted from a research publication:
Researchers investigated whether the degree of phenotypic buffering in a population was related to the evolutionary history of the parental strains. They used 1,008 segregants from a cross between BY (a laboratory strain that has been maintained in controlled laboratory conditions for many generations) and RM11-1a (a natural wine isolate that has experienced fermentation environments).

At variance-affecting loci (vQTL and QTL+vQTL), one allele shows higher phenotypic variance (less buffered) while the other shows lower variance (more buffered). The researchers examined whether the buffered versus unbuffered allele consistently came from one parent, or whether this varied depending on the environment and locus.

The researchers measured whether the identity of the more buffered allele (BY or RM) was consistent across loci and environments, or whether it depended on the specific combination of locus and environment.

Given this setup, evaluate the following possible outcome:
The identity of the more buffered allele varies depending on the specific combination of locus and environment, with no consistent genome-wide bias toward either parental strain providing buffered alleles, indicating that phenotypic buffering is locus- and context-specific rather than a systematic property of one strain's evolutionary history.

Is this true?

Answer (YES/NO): NO